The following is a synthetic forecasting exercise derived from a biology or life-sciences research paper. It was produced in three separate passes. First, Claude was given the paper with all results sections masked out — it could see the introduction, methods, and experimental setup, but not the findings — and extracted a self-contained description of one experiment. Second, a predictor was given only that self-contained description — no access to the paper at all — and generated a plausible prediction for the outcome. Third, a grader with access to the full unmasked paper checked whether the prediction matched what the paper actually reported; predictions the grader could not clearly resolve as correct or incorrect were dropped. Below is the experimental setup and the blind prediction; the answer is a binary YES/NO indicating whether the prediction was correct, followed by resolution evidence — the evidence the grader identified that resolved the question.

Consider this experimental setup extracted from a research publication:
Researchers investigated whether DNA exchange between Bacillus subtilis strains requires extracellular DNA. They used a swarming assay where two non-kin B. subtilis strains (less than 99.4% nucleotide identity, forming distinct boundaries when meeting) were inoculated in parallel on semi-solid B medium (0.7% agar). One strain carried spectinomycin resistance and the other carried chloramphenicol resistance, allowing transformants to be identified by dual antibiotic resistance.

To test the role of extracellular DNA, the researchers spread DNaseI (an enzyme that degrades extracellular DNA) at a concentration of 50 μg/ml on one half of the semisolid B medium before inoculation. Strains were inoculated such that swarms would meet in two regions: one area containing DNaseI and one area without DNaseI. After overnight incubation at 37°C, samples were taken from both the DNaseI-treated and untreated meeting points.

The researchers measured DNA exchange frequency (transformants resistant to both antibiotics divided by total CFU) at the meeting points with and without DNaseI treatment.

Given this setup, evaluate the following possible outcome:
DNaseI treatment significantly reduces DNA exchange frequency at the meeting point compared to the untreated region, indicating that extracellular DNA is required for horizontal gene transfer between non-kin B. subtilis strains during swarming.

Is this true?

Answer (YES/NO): YES